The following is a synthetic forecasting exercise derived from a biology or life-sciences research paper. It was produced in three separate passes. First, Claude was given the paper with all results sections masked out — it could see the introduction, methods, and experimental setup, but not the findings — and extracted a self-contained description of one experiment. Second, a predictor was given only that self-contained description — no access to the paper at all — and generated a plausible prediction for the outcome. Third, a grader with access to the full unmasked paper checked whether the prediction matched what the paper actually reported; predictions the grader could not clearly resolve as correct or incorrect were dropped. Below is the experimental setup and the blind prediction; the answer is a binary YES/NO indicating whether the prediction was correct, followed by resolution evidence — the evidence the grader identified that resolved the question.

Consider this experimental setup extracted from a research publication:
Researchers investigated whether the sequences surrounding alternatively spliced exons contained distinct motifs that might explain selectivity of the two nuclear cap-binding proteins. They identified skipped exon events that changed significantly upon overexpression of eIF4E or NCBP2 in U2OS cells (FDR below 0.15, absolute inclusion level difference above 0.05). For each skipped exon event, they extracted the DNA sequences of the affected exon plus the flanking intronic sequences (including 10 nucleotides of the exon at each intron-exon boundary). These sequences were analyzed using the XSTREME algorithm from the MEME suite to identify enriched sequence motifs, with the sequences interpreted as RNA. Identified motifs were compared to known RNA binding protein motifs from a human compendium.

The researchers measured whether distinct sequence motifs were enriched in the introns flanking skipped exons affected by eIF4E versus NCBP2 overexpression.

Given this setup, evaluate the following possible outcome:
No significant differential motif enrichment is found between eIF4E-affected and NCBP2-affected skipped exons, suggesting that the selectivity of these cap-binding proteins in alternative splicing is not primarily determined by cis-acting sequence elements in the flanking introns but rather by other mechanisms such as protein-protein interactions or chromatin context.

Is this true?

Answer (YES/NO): NO